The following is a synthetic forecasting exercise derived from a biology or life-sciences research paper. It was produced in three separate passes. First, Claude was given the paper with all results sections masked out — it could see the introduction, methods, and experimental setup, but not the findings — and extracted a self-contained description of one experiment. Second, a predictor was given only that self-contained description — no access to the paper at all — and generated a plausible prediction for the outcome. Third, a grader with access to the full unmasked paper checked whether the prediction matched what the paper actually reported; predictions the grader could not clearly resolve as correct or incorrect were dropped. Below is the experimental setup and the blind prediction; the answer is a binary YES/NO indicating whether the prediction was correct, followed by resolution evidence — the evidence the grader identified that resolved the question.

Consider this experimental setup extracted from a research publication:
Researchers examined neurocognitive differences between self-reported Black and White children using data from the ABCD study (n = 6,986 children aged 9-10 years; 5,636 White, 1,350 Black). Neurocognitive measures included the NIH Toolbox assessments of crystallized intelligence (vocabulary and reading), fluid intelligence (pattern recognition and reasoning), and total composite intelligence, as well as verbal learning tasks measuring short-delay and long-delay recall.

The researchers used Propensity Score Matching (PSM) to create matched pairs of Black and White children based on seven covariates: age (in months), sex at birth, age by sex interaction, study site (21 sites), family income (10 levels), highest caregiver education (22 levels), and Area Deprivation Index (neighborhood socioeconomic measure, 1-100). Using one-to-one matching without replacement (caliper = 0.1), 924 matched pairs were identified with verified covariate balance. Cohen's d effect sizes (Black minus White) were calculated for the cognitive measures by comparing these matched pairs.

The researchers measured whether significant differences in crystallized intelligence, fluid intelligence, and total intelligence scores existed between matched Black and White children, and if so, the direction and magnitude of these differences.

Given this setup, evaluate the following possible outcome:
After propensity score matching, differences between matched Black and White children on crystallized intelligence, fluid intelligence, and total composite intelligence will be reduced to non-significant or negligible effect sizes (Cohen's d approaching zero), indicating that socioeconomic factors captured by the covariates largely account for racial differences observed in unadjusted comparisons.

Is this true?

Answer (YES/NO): NO